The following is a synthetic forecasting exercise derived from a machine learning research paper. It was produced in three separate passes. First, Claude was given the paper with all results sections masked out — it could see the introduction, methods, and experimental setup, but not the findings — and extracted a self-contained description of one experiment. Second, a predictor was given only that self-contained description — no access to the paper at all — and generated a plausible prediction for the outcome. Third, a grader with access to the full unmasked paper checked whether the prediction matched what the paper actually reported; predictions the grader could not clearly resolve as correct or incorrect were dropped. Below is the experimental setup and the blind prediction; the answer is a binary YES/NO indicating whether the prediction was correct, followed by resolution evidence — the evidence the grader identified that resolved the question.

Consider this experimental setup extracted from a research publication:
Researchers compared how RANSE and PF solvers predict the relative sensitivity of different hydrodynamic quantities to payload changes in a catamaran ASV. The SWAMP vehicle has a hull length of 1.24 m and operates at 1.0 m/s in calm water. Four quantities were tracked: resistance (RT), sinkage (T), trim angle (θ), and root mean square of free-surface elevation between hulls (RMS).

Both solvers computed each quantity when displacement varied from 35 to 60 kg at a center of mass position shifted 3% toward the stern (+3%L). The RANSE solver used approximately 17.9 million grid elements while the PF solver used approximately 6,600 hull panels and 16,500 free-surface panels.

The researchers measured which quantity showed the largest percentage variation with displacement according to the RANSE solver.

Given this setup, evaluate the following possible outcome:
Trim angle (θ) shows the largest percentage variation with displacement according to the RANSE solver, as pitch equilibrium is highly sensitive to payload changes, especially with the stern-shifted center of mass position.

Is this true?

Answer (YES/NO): NO